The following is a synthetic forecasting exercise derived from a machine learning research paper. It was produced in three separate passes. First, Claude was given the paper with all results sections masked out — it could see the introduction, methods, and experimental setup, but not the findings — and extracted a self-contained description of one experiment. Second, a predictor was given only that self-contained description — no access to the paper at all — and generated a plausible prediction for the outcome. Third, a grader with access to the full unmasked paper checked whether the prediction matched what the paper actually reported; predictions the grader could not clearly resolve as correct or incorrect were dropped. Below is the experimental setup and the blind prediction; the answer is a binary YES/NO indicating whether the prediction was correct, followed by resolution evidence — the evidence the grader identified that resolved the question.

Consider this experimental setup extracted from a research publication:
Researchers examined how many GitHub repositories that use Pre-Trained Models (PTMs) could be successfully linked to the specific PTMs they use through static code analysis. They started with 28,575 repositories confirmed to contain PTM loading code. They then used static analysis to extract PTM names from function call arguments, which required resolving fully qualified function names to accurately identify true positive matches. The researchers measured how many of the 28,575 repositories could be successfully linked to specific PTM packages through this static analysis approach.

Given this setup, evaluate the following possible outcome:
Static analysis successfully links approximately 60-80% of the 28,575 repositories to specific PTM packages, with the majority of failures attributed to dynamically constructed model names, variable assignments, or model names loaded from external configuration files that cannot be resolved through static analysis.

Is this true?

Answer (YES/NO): NO